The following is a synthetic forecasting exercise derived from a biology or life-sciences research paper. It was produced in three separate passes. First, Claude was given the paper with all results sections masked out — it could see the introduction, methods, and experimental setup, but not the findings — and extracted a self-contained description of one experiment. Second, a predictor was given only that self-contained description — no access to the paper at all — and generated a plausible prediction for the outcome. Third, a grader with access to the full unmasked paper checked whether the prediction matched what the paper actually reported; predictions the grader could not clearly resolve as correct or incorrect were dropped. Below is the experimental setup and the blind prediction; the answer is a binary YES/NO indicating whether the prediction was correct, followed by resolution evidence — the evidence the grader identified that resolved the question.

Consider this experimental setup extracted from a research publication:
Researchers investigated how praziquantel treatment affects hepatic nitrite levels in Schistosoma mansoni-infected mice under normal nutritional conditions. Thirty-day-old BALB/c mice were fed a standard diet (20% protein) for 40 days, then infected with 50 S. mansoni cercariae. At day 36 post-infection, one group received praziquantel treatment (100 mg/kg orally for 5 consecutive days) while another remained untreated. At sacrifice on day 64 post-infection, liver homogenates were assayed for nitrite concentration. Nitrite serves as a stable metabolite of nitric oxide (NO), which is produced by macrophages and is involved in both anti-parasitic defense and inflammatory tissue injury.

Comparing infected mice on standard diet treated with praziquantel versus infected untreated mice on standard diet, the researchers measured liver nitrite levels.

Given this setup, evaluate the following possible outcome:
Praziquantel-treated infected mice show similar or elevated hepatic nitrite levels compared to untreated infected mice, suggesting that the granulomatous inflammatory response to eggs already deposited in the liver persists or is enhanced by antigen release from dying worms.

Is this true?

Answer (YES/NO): YES